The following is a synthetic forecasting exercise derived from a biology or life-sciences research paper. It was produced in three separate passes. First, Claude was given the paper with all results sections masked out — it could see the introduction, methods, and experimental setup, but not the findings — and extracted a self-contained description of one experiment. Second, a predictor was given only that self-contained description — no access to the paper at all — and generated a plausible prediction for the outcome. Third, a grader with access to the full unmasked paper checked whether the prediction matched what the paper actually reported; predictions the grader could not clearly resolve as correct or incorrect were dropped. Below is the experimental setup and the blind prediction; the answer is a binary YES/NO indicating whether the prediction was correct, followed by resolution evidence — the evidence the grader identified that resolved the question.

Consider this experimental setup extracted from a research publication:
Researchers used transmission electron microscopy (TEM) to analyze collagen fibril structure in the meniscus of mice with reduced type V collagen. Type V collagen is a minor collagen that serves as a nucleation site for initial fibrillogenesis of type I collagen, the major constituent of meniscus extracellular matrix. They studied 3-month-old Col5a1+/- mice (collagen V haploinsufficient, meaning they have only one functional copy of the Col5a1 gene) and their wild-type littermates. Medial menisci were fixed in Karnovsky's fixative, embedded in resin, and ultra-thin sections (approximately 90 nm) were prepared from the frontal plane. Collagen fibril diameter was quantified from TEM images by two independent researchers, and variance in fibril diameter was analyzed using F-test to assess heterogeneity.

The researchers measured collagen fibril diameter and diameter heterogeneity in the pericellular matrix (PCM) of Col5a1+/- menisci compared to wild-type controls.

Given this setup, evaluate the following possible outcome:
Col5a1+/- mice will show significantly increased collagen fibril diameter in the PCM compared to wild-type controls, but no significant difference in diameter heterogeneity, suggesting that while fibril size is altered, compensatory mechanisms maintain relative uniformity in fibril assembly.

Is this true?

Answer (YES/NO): NO